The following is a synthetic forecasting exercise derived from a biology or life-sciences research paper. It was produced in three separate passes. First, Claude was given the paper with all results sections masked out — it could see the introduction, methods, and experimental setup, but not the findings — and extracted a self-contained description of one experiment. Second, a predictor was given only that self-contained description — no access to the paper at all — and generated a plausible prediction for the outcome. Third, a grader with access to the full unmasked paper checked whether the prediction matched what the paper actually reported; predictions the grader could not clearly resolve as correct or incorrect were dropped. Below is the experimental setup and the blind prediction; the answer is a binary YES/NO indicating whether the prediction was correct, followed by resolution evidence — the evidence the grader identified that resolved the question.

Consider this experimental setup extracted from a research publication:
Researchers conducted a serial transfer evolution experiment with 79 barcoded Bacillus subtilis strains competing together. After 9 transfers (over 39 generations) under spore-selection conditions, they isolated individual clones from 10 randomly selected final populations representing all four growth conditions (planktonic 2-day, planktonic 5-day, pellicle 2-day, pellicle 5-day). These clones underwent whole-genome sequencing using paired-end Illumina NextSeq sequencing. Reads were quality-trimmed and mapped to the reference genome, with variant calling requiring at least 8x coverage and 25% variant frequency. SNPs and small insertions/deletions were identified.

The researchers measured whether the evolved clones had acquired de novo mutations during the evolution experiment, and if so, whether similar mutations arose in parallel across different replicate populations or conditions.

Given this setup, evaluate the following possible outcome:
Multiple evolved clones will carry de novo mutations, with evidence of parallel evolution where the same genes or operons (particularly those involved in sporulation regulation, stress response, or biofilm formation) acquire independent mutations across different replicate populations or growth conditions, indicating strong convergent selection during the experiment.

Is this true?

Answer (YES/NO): YES